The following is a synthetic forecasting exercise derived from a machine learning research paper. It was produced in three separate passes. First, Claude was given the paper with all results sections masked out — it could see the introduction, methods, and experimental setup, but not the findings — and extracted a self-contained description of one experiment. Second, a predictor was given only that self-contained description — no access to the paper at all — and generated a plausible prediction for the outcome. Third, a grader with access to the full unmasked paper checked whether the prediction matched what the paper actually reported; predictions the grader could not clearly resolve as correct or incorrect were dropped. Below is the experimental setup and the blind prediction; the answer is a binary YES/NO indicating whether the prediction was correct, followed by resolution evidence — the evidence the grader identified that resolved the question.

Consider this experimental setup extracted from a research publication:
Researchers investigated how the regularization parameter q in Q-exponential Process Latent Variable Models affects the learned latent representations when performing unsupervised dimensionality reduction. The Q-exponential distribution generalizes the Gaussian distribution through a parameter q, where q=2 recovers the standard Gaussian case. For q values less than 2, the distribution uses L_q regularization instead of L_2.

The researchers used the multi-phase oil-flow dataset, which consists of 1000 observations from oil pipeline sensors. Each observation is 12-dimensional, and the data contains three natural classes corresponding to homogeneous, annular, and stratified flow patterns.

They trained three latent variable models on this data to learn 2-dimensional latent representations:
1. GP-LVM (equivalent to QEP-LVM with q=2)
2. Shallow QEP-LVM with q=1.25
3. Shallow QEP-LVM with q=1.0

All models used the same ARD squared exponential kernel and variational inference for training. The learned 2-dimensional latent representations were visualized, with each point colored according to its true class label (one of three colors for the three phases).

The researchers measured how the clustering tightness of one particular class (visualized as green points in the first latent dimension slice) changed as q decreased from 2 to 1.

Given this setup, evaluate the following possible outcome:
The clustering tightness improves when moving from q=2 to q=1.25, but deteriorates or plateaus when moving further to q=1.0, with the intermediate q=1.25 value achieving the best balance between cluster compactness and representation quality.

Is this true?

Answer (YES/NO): NO